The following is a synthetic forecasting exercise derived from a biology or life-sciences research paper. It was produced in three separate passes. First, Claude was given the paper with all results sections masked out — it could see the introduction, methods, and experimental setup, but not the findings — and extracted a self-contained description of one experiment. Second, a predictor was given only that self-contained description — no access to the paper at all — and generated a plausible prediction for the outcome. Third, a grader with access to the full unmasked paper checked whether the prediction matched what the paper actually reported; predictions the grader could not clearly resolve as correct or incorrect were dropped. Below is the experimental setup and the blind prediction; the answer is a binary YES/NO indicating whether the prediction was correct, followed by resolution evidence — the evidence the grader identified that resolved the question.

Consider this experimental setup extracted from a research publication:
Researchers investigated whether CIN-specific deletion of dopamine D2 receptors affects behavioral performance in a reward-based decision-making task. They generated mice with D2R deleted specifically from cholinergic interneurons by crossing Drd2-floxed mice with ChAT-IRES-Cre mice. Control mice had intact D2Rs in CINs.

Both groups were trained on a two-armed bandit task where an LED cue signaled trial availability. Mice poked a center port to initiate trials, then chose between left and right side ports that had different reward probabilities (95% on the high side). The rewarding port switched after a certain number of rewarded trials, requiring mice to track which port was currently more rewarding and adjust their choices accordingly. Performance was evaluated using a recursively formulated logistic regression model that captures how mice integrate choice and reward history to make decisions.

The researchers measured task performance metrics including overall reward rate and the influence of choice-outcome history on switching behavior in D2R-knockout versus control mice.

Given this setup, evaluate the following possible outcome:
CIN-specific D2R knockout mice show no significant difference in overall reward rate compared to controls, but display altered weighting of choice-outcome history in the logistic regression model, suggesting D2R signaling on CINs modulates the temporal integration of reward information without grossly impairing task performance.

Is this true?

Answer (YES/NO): NO